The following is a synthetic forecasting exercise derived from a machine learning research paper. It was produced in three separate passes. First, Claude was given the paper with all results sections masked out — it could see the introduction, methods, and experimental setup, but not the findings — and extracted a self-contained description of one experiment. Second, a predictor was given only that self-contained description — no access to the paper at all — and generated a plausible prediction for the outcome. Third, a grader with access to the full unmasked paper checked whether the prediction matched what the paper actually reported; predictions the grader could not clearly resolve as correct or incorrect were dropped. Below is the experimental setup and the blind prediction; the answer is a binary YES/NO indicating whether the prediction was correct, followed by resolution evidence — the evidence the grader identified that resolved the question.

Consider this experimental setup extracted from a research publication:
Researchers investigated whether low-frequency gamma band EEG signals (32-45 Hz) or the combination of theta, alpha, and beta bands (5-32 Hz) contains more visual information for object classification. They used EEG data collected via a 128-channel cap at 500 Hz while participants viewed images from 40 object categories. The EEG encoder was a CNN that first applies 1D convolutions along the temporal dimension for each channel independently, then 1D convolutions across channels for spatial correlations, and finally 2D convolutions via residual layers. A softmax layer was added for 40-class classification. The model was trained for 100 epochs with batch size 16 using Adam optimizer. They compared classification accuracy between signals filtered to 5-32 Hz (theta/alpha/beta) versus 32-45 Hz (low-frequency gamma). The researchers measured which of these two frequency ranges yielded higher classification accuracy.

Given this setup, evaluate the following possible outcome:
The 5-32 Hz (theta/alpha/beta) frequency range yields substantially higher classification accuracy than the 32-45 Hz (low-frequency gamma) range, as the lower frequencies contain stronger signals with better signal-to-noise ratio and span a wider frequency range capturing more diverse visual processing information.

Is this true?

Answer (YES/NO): NO